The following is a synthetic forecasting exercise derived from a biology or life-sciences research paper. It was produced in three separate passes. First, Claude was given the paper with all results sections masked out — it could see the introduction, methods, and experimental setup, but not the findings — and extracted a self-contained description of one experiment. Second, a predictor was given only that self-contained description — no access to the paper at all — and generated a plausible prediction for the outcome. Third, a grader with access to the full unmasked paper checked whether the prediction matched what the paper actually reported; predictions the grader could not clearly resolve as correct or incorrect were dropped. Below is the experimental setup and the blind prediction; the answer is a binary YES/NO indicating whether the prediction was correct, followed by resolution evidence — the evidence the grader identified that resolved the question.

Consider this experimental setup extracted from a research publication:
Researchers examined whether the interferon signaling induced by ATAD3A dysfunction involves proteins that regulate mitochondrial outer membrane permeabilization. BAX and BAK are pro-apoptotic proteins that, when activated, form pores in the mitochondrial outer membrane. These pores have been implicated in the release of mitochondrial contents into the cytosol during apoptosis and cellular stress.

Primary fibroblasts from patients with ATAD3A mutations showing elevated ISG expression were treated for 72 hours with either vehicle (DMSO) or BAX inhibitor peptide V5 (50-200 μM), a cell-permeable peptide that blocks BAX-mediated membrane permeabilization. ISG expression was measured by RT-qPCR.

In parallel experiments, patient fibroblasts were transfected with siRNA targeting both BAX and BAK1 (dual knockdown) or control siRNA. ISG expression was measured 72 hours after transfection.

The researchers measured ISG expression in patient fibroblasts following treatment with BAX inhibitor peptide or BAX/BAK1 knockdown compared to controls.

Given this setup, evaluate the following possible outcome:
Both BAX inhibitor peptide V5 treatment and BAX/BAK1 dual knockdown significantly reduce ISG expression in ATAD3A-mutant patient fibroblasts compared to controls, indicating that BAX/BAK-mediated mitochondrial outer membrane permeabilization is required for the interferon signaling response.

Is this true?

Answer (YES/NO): NO